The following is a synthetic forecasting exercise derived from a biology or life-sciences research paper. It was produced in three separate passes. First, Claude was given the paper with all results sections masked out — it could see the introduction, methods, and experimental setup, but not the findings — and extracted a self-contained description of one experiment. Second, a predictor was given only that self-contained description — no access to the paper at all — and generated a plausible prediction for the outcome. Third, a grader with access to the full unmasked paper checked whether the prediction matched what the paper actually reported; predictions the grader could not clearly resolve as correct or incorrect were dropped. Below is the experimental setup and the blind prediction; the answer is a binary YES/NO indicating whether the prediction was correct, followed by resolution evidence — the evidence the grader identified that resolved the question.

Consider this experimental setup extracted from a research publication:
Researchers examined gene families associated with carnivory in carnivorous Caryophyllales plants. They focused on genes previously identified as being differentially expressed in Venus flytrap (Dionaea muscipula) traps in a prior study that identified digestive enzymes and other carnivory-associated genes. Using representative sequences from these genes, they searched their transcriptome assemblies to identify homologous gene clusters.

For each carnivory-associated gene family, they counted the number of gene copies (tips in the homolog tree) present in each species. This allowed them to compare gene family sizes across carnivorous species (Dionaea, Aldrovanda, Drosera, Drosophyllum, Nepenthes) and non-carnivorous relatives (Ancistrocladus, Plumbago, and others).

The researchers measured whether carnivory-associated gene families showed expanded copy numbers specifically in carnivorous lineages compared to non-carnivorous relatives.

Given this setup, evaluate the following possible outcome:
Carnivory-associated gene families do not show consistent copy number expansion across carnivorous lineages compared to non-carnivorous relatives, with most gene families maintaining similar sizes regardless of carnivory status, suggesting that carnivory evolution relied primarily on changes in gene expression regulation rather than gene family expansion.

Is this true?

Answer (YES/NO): NO